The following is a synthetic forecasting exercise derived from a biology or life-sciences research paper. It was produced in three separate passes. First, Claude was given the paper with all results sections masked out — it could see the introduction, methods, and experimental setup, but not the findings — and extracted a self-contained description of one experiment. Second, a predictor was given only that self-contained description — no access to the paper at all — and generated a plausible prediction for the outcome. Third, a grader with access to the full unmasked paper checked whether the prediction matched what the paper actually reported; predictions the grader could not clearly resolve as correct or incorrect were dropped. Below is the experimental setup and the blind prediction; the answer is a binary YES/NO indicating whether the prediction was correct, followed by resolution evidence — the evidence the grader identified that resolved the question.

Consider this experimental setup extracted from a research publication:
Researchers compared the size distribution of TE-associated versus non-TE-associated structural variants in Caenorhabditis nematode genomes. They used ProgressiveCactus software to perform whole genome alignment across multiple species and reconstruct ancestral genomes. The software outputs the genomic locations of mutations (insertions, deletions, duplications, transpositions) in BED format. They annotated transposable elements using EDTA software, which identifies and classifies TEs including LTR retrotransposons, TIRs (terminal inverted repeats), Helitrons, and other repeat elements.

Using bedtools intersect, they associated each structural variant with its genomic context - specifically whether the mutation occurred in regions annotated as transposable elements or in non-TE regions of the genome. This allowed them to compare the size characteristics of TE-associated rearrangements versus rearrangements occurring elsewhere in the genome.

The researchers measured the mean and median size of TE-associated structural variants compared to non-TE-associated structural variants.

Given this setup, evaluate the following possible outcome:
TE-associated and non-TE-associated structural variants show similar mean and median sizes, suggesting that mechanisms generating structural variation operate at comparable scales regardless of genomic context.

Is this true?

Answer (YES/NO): NO